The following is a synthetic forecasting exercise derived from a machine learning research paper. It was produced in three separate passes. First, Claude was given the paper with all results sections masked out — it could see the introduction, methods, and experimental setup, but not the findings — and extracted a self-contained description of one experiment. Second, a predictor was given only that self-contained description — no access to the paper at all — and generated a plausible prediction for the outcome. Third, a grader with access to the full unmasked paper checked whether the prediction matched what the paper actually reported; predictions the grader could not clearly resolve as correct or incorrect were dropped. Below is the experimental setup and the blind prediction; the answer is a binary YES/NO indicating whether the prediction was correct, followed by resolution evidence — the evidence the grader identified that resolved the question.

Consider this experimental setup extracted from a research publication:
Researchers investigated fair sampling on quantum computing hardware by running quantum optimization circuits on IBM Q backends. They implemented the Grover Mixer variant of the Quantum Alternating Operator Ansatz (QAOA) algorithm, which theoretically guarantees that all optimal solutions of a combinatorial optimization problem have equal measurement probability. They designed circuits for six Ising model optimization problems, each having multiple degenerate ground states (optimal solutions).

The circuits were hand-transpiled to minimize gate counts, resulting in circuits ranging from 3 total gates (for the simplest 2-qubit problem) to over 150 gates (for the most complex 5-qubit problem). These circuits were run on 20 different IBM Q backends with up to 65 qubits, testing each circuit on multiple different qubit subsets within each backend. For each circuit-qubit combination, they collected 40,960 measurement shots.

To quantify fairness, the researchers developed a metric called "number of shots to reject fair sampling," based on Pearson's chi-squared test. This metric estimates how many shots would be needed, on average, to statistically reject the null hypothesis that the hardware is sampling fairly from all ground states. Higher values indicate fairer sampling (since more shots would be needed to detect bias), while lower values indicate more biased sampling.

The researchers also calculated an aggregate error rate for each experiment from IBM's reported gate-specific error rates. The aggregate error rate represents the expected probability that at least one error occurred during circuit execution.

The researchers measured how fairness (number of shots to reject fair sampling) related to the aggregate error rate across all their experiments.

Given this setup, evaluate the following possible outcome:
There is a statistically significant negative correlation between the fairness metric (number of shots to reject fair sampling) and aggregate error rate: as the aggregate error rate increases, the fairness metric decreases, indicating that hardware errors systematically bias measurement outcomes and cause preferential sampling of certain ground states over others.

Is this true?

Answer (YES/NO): NO